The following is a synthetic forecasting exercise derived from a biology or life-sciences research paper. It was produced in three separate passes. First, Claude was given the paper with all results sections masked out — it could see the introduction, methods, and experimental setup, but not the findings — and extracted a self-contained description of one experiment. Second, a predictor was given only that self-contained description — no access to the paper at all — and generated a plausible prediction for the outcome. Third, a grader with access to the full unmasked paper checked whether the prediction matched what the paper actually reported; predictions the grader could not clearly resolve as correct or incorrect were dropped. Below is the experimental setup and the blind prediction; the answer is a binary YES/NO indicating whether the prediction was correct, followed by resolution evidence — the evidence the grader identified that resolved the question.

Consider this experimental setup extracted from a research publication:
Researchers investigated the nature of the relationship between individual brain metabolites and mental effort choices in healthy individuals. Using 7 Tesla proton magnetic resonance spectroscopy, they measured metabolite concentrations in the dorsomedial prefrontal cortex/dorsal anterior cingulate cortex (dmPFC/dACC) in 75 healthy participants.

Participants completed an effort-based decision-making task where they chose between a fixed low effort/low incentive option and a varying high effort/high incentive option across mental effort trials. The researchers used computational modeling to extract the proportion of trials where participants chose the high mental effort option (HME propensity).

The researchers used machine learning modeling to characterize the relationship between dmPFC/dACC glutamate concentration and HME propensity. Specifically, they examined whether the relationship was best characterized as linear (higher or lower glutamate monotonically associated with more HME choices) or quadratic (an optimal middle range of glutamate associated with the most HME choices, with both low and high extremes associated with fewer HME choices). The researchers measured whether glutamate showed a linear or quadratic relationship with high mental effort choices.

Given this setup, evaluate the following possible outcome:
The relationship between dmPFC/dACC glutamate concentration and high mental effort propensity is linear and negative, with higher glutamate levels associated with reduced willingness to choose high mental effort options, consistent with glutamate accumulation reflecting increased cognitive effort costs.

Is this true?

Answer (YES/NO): NO